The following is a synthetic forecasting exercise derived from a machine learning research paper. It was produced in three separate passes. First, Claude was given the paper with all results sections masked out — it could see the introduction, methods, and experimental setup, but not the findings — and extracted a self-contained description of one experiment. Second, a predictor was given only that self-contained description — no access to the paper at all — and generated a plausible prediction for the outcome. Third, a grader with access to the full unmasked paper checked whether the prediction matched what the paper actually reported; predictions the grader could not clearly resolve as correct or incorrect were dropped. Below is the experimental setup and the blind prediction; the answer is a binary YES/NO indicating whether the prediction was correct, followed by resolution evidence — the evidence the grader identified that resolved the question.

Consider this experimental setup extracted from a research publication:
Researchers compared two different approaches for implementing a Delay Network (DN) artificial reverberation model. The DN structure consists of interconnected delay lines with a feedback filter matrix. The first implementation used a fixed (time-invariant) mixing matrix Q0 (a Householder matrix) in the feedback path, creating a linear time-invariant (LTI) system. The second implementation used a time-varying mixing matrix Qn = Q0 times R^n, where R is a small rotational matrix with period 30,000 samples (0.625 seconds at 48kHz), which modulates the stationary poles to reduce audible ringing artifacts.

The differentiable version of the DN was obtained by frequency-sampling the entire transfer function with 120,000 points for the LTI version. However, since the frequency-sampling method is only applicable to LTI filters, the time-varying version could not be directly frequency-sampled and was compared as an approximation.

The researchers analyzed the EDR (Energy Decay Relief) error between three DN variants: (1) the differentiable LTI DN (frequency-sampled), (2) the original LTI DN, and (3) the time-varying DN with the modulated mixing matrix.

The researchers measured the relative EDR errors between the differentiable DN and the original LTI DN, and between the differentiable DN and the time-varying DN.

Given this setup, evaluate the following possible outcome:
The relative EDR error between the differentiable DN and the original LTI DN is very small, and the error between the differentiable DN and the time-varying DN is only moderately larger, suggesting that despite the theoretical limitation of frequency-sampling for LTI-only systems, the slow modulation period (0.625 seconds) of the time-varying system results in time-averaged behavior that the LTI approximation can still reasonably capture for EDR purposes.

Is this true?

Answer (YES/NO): NO